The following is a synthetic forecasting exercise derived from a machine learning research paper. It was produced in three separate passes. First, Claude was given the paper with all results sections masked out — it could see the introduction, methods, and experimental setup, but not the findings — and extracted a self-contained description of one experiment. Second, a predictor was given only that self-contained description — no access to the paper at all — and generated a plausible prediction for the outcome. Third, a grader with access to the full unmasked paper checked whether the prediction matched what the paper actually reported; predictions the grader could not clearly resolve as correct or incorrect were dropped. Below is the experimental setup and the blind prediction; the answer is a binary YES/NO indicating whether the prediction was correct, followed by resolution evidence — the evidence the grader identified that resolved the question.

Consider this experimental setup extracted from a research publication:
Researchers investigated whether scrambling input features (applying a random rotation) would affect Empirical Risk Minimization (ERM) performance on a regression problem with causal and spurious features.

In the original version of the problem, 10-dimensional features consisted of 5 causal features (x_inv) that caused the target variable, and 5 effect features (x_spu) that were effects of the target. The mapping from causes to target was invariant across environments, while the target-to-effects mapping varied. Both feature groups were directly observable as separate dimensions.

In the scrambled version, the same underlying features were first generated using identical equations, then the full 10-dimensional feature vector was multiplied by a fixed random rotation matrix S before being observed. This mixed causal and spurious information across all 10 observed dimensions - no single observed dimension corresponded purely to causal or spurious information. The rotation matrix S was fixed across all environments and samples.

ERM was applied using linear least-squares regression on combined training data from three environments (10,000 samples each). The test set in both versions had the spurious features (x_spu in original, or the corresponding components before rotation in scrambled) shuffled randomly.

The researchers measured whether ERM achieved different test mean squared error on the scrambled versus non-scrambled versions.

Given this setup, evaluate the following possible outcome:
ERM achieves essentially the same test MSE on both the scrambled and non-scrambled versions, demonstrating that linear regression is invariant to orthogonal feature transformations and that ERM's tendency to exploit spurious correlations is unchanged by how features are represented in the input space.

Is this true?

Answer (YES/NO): YES